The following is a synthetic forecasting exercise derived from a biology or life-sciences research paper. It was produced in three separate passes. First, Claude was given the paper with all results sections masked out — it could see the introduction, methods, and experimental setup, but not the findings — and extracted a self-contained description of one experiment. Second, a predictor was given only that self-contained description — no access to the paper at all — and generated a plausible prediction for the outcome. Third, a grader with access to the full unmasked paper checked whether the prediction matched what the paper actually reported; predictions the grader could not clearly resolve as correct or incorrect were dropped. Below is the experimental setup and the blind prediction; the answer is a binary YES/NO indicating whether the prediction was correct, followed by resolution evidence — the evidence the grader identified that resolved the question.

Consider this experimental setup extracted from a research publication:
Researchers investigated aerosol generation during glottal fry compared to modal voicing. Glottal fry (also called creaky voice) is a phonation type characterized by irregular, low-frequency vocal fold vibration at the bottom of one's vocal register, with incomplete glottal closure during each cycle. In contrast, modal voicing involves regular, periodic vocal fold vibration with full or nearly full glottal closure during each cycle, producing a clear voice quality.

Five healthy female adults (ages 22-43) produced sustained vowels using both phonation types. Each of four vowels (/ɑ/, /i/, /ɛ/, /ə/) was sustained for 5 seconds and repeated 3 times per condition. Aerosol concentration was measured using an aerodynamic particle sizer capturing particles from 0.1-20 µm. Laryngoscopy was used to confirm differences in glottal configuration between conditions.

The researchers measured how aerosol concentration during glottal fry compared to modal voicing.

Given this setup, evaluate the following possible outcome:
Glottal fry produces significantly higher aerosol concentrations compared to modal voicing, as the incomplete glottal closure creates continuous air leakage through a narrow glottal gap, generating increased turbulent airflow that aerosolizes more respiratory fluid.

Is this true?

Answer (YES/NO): NO